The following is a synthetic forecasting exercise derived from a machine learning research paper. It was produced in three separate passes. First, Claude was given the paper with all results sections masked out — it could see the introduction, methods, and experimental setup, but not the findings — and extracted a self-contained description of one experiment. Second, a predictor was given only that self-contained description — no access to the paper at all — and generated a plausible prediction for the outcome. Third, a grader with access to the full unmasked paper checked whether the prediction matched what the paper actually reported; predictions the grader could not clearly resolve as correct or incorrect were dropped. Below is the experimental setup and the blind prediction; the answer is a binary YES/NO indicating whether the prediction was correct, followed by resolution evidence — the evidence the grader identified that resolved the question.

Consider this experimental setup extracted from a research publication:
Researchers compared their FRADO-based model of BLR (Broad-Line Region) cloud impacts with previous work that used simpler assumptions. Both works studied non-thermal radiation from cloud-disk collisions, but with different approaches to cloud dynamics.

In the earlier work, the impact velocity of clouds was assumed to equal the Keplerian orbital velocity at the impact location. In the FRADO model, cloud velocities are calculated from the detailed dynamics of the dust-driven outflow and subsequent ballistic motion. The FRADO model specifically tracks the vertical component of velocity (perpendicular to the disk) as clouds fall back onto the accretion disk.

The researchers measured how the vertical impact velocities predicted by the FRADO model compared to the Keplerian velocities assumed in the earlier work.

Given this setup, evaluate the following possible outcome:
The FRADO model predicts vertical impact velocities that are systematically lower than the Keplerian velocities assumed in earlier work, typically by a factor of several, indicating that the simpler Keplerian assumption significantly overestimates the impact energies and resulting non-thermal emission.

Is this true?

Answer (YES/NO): YES